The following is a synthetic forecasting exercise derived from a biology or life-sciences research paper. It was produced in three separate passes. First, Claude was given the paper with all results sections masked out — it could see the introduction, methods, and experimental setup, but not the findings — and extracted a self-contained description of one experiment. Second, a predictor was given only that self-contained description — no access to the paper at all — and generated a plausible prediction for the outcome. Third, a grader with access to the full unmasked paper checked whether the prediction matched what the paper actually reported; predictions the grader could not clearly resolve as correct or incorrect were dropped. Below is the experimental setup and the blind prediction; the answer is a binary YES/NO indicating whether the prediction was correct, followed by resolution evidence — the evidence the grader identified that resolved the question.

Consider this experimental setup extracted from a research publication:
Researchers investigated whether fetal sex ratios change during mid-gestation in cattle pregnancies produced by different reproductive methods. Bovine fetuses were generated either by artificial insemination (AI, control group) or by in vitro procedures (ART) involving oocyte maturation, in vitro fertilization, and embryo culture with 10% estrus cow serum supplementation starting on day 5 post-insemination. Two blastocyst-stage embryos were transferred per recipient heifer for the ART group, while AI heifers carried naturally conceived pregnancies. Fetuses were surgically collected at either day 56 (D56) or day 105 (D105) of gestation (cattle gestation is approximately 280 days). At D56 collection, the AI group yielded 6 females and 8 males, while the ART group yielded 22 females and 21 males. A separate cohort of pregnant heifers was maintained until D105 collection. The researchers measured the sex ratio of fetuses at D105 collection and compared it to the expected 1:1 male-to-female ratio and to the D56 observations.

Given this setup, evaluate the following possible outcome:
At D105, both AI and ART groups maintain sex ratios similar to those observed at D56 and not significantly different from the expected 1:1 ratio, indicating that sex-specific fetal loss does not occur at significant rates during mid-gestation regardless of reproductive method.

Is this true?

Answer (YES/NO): NO